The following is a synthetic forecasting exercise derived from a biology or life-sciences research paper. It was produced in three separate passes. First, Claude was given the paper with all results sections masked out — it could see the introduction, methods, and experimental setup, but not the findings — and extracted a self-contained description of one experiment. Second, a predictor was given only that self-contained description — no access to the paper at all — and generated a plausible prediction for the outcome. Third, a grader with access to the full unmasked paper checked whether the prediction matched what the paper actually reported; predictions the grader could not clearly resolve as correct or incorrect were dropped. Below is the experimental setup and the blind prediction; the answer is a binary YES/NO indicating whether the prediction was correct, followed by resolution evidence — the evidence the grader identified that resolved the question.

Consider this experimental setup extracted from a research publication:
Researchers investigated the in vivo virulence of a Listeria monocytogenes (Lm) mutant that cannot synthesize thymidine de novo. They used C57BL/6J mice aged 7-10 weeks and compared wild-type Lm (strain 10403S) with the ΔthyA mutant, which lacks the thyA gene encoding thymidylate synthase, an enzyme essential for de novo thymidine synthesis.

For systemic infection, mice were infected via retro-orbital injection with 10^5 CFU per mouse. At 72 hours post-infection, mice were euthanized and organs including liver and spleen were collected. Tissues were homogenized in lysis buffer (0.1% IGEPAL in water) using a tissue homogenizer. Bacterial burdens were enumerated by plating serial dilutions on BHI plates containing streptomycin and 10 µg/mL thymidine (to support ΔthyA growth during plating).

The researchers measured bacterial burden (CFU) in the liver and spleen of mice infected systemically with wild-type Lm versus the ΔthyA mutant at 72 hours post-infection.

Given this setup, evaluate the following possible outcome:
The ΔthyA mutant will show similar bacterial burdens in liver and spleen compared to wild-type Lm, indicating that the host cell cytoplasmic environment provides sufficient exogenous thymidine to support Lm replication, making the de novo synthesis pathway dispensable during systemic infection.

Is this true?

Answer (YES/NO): YES